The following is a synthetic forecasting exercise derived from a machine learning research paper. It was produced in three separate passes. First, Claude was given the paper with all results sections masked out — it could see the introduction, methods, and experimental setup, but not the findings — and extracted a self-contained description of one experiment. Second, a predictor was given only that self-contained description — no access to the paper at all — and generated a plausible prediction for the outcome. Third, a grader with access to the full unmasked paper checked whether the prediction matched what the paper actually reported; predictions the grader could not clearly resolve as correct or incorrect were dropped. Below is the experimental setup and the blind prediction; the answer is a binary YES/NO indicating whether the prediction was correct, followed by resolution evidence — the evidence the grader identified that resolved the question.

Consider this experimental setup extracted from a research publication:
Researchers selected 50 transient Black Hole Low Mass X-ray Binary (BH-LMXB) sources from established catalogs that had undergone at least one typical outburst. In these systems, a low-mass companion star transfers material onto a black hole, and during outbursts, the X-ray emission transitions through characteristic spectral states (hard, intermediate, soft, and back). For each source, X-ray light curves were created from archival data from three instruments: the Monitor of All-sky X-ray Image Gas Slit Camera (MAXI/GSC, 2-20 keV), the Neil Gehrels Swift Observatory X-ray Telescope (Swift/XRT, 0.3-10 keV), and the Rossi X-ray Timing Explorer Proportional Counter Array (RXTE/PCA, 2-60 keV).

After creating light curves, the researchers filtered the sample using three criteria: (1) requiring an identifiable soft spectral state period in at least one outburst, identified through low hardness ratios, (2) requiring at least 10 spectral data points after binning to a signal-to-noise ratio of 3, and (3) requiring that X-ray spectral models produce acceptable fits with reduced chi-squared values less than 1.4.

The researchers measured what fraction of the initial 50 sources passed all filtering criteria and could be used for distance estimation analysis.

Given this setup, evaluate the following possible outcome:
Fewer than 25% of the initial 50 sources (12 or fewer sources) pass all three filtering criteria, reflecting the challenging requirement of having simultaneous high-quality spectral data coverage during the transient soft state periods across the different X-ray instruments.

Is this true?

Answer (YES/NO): NO